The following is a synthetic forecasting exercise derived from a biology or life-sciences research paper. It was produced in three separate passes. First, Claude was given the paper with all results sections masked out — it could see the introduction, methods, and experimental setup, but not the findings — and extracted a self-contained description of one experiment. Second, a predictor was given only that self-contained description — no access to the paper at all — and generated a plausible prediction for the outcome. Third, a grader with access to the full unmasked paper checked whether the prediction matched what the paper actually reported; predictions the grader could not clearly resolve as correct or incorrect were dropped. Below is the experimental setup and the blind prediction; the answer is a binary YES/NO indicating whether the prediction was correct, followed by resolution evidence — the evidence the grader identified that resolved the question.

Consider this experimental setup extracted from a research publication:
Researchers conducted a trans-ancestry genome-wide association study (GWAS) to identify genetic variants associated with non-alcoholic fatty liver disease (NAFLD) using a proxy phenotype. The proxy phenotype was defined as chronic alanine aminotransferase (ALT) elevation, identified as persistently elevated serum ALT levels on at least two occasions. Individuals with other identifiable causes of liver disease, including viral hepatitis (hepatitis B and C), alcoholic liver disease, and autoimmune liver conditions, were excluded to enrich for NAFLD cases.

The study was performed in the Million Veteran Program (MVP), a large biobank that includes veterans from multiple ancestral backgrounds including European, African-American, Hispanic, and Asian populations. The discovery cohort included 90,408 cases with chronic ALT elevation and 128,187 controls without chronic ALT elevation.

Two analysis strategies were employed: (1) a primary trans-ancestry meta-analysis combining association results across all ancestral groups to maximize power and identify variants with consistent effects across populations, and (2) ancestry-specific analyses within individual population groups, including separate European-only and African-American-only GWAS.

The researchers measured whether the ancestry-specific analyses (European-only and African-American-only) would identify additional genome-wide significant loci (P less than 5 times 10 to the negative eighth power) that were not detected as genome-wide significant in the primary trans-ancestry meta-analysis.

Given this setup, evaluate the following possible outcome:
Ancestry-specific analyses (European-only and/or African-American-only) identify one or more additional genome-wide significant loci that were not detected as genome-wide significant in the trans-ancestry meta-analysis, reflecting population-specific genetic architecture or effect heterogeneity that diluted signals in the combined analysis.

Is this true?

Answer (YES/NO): YES